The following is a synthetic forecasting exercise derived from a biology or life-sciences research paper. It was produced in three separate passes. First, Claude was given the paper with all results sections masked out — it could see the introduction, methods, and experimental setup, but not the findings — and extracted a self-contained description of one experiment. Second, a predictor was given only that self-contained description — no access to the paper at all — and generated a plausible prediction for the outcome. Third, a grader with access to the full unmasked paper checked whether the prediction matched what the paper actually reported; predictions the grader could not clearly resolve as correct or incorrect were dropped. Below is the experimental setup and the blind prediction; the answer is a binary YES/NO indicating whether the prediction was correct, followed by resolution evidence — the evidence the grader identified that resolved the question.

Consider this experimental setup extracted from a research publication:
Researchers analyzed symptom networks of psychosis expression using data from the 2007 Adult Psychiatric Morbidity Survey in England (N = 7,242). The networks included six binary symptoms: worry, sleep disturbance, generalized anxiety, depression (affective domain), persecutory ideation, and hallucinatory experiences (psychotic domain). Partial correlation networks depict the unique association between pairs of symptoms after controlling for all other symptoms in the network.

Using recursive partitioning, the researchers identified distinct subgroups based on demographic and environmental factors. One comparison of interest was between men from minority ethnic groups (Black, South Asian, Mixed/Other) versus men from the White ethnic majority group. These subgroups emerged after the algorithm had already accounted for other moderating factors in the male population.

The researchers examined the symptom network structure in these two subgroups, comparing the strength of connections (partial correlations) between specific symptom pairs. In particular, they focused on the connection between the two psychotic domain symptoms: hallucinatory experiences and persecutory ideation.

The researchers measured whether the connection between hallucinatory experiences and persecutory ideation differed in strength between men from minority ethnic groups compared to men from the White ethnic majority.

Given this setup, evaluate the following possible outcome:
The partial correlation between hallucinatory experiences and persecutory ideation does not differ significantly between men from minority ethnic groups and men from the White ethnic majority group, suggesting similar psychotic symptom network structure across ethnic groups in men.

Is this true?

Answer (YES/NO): NO